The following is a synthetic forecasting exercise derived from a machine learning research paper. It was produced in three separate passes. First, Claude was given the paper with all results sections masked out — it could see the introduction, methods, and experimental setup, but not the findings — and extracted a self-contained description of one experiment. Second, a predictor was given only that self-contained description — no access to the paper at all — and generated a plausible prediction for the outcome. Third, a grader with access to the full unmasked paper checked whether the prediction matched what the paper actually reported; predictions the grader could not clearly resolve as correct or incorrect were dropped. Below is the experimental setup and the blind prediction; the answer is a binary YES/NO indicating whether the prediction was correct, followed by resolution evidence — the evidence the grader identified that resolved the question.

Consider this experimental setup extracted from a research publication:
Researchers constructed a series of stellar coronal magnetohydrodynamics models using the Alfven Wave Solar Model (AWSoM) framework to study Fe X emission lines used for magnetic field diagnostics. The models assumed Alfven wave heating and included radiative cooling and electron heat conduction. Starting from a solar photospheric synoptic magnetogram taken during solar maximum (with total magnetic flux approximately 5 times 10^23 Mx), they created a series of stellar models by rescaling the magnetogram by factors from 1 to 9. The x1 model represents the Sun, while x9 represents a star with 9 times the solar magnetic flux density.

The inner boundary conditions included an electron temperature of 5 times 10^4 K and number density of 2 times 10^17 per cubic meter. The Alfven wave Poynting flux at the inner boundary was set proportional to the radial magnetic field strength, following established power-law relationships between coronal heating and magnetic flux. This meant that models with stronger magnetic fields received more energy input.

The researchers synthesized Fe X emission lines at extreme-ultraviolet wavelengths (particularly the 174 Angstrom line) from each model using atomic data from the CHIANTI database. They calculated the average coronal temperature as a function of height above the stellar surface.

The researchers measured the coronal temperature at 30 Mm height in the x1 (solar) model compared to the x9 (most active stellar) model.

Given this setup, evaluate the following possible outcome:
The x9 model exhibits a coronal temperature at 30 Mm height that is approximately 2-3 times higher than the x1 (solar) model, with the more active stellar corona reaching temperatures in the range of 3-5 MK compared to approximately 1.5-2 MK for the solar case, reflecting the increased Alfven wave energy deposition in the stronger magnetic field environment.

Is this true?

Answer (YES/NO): NO